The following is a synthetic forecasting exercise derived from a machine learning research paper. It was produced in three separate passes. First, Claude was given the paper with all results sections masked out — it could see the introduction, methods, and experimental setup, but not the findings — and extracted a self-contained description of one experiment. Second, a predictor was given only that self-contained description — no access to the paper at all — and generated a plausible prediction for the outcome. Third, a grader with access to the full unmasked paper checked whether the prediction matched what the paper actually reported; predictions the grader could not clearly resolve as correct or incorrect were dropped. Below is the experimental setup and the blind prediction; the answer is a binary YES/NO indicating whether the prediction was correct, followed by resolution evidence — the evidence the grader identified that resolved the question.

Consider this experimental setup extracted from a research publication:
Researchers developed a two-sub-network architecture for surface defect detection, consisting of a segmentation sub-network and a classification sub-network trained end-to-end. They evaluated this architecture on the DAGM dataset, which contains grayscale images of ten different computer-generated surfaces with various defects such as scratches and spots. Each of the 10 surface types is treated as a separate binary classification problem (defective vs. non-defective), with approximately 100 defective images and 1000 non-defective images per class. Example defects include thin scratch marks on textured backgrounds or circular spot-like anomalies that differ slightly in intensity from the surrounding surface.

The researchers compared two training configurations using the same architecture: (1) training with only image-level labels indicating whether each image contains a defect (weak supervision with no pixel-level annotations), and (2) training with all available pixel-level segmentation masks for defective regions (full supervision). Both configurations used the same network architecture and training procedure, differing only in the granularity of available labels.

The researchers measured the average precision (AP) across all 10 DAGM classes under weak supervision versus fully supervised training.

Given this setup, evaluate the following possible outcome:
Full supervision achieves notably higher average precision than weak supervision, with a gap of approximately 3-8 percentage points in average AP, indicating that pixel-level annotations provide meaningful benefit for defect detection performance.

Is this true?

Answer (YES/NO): NO